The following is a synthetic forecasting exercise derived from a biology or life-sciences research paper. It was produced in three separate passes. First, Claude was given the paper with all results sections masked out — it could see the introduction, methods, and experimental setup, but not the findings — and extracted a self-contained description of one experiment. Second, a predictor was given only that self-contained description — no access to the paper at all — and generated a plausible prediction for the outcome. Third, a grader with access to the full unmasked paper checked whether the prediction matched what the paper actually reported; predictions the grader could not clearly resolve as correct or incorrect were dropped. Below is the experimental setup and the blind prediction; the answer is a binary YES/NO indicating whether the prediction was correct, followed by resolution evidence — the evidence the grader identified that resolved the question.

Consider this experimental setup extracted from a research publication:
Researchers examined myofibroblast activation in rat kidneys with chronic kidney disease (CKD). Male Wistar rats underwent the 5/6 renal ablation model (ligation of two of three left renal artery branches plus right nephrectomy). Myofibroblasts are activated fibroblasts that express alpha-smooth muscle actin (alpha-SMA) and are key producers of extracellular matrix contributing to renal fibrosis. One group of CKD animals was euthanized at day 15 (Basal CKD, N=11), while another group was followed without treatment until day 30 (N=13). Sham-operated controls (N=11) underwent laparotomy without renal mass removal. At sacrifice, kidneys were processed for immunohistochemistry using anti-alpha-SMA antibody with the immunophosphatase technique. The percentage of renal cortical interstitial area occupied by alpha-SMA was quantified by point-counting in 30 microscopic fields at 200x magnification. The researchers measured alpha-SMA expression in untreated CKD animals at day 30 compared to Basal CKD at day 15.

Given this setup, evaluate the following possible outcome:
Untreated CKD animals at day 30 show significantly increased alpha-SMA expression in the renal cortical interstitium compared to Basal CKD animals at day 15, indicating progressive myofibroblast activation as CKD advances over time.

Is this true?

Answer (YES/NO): NO